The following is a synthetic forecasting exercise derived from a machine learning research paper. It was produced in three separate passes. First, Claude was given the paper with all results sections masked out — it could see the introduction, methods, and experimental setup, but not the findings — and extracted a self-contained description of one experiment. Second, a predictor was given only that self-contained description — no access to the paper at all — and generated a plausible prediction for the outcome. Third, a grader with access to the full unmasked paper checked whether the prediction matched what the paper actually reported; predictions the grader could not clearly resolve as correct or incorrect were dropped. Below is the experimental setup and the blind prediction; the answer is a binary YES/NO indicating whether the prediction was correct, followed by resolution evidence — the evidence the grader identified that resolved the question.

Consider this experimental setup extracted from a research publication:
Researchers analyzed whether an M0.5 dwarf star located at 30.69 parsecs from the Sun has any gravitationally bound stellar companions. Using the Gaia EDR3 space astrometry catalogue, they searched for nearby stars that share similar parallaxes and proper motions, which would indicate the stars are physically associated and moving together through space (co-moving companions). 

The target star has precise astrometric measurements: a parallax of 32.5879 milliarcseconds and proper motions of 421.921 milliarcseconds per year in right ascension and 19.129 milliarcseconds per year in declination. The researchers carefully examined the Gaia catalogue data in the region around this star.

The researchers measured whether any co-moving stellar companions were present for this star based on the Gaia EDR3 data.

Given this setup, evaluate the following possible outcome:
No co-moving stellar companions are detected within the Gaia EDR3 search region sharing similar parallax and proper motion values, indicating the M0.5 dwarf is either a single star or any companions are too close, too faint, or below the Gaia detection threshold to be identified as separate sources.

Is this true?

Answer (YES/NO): YES